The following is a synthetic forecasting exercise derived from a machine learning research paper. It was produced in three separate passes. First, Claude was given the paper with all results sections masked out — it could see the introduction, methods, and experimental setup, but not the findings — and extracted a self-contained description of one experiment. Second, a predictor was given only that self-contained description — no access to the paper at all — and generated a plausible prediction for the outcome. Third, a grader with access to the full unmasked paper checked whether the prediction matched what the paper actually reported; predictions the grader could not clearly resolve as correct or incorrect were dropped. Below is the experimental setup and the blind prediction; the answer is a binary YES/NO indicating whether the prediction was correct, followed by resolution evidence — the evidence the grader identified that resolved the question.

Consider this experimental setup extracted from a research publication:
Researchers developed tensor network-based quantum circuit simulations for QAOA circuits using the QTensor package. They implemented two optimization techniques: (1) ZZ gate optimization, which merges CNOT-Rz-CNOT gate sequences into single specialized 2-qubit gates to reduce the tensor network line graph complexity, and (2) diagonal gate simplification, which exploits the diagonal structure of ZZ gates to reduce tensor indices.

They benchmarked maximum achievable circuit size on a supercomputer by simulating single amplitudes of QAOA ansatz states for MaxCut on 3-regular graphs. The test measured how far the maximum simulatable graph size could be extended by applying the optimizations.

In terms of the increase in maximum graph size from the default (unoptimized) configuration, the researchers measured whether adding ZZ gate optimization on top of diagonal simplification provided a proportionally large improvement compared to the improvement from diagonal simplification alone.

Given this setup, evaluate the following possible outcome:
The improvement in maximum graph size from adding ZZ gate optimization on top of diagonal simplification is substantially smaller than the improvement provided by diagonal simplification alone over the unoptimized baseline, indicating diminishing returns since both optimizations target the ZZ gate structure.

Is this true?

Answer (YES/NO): YES